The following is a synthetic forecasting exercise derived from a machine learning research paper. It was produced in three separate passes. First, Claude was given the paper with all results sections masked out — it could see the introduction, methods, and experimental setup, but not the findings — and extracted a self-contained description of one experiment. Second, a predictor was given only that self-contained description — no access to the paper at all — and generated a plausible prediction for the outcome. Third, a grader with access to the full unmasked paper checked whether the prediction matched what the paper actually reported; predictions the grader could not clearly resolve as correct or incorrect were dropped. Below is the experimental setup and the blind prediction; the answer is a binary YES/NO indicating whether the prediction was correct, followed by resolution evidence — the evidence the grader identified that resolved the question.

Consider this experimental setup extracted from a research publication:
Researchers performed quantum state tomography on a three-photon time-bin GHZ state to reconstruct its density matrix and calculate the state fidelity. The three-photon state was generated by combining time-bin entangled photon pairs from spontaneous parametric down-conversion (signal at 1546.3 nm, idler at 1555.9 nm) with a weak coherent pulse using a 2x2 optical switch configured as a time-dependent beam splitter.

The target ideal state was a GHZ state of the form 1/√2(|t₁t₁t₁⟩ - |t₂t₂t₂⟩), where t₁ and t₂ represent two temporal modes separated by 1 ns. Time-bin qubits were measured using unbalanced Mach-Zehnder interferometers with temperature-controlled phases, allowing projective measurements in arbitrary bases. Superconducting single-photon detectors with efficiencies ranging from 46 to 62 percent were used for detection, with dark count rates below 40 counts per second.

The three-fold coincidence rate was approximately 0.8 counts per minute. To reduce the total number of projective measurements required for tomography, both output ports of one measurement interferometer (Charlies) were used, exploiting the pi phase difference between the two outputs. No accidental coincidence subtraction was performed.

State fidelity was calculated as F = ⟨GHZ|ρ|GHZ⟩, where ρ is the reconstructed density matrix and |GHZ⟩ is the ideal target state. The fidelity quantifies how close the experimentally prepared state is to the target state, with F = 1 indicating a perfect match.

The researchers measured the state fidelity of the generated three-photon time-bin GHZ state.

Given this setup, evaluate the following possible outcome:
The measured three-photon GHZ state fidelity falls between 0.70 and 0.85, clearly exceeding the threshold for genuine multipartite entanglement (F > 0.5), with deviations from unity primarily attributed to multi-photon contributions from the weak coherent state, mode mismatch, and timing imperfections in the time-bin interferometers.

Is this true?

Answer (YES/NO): NO